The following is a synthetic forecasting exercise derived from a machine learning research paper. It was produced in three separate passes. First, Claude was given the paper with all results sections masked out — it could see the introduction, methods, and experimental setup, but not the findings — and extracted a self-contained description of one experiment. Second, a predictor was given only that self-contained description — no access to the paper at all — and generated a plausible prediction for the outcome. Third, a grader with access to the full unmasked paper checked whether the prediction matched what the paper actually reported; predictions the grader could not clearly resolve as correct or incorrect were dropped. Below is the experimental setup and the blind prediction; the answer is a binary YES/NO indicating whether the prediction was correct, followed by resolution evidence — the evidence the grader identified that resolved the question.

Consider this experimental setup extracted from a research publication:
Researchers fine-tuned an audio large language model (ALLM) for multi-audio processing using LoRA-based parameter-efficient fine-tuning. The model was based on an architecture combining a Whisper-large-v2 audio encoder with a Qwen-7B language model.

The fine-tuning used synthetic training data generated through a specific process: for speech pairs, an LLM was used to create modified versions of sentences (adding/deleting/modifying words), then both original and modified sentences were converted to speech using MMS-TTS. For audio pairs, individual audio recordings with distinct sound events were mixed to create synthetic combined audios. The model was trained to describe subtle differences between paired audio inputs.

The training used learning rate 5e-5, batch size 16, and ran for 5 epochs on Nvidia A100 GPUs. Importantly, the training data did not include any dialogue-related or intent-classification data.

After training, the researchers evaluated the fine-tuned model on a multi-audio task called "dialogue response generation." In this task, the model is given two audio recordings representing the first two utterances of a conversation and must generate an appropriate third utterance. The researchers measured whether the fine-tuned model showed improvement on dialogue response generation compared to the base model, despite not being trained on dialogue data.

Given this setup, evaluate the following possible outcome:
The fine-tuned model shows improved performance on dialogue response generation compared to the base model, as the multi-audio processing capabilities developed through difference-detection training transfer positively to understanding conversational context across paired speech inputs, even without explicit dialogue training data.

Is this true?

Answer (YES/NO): YES